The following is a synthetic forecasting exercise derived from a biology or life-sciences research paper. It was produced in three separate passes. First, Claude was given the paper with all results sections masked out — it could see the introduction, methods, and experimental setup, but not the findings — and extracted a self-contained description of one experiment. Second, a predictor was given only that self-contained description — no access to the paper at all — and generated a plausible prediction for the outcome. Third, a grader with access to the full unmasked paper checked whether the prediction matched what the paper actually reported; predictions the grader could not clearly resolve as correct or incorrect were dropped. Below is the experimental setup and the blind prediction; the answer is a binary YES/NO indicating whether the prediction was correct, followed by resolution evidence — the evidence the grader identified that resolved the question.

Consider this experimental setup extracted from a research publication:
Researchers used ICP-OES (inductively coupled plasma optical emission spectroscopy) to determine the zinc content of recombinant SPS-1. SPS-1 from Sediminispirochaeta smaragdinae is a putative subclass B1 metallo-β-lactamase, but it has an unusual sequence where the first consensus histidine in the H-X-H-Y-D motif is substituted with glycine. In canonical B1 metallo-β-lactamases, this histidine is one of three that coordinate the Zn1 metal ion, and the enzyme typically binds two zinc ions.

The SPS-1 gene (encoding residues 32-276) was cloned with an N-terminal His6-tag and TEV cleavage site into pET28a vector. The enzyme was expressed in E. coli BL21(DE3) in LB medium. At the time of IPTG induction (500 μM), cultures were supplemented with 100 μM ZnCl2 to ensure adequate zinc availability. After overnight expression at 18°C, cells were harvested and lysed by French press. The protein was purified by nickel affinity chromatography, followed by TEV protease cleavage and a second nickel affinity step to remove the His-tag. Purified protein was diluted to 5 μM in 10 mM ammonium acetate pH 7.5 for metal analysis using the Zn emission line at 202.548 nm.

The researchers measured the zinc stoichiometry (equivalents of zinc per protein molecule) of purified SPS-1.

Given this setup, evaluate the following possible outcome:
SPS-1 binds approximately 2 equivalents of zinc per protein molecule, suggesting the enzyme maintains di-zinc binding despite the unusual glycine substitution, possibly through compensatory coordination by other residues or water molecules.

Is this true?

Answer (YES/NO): YES